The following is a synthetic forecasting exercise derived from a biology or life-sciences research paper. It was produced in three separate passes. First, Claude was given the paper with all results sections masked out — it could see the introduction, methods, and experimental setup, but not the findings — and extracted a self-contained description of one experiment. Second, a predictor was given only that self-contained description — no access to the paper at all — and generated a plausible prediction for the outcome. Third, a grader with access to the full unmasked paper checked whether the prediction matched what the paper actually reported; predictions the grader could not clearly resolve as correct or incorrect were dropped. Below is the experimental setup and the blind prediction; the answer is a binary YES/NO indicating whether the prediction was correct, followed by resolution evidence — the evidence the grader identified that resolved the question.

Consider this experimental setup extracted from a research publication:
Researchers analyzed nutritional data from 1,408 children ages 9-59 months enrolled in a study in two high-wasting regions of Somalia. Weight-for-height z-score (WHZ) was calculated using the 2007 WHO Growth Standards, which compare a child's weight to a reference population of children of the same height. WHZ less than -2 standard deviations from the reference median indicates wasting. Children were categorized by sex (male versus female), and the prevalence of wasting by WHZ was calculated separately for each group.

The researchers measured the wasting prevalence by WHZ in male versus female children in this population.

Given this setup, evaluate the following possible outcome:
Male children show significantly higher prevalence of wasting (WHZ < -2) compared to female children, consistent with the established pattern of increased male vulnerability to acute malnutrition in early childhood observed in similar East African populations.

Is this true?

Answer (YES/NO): YES